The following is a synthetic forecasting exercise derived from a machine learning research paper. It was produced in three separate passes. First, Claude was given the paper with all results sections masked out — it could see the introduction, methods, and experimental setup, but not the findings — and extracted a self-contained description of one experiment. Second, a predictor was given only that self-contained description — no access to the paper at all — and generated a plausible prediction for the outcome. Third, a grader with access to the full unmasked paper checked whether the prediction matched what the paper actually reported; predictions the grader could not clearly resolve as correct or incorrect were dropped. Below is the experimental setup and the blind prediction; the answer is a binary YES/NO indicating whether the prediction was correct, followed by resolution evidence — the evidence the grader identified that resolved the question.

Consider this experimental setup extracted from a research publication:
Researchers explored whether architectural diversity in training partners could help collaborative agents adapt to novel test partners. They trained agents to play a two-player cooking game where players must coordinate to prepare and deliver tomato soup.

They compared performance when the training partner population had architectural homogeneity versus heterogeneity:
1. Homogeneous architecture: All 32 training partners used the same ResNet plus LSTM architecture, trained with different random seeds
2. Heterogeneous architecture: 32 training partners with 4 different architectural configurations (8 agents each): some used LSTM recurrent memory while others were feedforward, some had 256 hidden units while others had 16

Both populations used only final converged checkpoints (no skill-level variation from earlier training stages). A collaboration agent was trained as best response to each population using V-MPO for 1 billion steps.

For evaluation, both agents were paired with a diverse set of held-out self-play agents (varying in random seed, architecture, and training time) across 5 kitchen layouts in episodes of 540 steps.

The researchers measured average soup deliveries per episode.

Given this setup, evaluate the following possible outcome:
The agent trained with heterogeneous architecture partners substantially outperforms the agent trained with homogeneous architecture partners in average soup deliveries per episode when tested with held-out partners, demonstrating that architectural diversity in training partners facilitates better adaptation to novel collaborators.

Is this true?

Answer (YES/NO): NO